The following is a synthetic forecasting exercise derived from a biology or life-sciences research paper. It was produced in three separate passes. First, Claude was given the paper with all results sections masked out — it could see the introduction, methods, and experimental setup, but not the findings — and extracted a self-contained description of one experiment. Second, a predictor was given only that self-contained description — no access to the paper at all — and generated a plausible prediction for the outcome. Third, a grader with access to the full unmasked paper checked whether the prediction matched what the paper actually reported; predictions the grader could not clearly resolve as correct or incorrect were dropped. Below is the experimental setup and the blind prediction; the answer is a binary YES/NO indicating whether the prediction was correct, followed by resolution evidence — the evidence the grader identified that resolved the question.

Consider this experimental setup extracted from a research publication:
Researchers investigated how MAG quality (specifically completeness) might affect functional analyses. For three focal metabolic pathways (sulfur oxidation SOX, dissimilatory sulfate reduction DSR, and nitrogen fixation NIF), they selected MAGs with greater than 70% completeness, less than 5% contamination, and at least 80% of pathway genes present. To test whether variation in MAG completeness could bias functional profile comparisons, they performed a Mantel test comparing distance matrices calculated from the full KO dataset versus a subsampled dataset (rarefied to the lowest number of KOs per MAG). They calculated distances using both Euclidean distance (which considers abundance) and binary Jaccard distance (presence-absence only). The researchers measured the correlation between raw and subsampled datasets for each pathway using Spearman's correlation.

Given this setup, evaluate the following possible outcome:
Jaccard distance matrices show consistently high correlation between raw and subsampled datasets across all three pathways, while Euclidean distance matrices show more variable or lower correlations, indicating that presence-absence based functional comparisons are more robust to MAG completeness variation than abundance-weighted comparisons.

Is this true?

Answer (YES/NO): NO